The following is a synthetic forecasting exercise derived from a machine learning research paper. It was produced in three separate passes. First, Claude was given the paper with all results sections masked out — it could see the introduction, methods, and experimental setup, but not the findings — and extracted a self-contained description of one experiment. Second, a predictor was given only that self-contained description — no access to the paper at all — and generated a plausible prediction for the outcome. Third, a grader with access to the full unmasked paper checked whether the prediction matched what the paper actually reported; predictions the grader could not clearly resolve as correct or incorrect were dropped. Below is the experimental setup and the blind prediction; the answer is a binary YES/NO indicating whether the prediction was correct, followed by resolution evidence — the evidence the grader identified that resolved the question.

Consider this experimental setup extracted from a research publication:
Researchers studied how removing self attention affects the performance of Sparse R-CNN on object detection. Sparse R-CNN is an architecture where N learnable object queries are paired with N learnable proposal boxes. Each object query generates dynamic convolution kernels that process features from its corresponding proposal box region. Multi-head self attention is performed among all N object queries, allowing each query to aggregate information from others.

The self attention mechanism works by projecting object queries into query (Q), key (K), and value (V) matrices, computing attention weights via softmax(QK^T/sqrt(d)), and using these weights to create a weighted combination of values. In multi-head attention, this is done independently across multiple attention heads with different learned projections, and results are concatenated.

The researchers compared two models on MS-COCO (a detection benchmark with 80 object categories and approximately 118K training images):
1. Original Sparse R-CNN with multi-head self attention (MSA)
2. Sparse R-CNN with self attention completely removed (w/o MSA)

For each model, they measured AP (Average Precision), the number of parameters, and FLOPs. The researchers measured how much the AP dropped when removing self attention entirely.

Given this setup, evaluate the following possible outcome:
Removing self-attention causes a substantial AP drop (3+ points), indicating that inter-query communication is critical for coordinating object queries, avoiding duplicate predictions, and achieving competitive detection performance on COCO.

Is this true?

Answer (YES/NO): YES